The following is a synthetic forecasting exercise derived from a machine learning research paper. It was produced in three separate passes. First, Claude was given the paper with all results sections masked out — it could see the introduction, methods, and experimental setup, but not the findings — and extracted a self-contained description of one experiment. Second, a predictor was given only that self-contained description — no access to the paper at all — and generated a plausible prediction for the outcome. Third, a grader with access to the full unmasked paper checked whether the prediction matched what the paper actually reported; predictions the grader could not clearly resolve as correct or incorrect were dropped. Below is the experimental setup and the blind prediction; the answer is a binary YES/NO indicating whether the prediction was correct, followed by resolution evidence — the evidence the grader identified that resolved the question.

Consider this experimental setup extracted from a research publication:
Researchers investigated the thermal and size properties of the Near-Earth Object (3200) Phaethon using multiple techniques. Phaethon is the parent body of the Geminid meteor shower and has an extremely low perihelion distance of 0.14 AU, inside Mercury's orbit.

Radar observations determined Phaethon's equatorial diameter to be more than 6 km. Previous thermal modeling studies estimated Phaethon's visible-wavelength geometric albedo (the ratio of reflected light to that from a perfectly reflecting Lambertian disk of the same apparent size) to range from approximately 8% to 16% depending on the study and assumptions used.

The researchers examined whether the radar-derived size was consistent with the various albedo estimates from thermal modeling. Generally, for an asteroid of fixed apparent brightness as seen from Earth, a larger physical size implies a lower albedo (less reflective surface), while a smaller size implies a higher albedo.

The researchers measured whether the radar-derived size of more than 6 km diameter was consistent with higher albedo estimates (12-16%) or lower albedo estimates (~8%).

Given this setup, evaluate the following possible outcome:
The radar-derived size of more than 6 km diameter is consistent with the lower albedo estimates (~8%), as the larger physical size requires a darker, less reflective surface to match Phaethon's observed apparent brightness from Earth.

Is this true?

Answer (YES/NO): YES